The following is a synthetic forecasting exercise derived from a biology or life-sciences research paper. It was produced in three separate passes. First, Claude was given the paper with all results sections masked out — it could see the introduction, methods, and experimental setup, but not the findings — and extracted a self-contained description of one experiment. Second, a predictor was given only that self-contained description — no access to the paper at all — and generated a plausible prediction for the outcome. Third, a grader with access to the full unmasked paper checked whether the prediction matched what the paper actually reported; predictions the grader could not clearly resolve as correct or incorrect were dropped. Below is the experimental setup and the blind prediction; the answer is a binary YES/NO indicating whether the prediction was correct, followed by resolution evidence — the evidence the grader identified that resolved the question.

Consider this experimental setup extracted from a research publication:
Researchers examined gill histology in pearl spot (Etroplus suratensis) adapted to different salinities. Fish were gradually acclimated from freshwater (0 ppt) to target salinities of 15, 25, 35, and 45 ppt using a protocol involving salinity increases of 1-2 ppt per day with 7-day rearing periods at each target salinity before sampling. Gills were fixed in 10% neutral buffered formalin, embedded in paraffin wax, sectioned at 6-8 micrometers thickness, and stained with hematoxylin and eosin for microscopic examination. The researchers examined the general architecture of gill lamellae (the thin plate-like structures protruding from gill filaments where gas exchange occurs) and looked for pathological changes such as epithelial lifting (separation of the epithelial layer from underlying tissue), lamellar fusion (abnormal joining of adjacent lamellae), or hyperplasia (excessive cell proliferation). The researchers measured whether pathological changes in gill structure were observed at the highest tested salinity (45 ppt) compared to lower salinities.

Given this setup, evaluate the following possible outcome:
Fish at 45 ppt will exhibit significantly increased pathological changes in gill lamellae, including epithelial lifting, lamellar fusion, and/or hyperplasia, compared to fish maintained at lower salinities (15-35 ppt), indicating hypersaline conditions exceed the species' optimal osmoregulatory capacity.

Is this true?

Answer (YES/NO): YES